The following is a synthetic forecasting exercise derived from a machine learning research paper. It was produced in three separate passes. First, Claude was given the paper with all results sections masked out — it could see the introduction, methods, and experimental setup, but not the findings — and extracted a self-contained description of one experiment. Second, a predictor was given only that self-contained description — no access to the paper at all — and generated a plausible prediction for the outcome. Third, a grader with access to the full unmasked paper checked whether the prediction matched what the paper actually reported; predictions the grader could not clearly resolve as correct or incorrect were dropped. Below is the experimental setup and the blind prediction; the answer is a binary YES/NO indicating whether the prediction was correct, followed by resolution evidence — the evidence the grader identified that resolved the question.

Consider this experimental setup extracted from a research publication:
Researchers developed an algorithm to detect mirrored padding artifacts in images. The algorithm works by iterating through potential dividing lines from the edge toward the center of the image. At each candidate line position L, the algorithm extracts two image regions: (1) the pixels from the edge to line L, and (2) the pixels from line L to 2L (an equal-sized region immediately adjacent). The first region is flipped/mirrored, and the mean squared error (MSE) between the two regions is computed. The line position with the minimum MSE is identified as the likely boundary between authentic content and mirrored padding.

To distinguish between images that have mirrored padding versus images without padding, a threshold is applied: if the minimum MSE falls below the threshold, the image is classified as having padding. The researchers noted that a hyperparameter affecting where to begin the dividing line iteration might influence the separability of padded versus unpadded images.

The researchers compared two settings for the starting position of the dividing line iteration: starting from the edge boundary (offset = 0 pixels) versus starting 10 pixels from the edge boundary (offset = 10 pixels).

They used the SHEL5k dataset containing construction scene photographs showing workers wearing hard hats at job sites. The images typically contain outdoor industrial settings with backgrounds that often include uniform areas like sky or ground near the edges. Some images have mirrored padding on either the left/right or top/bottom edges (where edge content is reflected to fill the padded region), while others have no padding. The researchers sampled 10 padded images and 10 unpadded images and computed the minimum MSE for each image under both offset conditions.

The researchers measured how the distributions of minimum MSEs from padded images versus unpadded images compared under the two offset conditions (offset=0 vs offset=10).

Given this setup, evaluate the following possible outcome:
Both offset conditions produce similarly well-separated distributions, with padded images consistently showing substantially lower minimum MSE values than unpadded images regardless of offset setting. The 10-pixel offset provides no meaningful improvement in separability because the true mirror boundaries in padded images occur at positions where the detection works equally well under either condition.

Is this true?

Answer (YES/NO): NO